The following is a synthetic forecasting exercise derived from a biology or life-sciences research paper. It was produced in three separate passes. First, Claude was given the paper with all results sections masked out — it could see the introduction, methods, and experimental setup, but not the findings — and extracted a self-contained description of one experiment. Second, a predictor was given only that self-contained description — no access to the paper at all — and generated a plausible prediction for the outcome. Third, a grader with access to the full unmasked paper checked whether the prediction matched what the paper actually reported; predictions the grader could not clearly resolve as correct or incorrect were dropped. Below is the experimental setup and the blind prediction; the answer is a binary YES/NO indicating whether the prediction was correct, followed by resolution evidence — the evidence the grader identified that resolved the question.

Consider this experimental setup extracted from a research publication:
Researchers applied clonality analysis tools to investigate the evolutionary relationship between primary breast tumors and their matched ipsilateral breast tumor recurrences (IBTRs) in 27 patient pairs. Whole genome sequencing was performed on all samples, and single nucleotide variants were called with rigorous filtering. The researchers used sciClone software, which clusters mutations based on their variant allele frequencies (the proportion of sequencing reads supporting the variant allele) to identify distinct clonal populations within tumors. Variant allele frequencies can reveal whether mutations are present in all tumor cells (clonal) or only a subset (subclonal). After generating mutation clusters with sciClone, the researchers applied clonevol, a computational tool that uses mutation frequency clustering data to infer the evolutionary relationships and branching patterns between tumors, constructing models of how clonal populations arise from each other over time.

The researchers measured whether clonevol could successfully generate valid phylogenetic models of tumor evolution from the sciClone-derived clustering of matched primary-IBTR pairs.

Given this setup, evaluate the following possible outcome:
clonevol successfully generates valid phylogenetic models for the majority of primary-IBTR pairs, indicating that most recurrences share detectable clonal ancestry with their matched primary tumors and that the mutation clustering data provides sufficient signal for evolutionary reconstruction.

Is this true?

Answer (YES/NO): NO